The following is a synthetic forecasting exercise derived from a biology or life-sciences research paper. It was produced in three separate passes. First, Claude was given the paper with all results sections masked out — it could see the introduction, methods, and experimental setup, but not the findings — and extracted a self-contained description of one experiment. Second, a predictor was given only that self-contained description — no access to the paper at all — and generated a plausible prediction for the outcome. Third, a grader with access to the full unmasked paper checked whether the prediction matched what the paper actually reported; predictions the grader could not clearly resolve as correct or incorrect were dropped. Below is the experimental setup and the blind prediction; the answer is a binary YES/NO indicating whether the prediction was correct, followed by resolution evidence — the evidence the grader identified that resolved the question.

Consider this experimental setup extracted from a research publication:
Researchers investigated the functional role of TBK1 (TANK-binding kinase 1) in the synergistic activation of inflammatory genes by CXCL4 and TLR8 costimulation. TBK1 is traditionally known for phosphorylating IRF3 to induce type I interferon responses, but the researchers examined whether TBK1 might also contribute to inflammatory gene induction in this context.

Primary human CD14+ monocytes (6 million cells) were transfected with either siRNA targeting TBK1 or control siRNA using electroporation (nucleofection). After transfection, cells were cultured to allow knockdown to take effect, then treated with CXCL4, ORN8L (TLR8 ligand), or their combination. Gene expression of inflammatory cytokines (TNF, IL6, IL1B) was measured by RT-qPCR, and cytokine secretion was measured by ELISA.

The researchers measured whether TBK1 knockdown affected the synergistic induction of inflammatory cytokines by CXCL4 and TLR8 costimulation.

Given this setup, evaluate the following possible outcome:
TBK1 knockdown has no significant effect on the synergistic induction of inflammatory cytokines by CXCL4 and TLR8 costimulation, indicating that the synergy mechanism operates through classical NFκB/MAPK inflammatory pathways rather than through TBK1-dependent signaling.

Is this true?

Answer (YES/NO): NO